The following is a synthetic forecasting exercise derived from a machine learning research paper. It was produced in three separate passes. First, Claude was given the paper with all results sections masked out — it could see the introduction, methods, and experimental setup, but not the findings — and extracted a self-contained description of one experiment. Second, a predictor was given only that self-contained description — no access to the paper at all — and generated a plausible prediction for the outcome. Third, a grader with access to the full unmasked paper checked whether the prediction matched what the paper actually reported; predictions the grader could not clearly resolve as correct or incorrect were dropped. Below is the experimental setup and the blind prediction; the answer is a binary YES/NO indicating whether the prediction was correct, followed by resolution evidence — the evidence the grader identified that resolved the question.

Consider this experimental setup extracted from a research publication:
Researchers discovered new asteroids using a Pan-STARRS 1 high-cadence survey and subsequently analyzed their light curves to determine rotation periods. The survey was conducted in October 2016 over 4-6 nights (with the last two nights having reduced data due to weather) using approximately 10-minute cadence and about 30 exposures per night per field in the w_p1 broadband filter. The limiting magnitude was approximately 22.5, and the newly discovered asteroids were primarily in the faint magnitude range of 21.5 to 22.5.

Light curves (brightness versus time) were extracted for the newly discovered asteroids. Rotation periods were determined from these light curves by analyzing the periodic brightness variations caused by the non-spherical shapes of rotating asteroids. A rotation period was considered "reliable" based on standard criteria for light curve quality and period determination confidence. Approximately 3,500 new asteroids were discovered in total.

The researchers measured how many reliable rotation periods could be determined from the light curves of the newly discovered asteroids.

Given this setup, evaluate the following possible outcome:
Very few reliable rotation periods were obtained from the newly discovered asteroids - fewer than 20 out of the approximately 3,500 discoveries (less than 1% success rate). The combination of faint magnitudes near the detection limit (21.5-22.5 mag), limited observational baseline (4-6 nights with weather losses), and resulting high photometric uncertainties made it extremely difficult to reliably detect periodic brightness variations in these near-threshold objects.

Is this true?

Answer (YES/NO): NO